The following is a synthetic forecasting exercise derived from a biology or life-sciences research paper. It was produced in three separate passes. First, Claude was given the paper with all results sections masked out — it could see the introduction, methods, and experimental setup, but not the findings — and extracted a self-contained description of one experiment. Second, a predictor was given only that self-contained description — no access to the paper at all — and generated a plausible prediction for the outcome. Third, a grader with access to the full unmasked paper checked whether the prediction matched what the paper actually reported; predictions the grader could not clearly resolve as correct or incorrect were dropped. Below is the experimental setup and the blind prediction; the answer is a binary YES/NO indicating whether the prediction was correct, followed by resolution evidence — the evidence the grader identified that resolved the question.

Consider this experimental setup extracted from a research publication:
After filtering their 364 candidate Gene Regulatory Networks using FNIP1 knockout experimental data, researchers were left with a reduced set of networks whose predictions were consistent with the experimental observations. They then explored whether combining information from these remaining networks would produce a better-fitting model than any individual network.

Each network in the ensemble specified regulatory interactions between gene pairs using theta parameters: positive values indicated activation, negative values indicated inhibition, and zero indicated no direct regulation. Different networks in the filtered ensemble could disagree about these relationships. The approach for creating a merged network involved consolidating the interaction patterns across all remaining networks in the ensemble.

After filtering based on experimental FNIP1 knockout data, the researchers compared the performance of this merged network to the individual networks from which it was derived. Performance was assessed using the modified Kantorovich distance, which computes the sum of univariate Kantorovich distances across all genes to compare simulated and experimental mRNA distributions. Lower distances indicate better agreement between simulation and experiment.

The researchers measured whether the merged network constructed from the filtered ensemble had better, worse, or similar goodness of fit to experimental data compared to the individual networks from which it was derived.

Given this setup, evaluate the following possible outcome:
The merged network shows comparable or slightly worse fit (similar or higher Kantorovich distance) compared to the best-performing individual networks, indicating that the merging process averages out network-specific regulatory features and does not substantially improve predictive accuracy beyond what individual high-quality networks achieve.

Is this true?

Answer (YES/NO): NO